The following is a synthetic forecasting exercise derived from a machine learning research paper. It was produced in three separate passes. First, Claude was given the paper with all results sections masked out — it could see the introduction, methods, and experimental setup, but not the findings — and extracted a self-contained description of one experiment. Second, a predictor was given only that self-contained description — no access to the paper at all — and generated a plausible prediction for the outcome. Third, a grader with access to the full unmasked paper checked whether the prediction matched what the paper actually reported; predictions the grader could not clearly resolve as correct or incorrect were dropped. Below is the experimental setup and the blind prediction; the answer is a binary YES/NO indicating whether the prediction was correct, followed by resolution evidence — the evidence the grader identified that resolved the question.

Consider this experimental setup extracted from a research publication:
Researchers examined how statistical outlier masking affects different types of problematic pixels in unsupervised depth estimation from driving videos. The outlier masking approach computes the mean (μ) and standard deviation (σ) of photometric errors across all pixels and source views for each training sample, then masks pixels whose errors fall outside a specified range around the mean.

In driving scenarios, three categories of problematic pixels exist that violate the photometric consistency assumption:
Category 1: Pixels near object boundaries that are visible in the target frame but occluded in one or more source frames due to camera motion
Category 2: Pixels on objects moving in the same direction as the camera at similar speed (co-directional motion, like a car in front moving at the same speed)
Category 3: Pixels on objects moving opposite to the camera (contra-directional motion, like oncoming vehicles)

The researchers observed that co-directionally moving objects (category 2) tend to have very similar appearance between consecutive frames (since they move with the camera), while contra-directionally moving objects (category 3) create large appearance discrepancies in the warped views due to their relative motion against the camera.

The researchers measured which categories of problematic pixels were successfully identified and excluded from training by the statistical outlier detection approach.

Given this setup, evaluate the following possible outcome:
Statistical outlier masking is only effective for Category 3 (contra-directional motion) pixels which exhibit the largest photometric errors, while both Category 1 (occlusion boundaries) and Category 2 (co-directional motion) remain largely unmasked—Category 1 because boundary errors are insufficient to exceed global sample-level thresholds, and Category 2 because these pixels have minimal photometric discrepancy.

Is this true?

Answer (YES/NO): NO